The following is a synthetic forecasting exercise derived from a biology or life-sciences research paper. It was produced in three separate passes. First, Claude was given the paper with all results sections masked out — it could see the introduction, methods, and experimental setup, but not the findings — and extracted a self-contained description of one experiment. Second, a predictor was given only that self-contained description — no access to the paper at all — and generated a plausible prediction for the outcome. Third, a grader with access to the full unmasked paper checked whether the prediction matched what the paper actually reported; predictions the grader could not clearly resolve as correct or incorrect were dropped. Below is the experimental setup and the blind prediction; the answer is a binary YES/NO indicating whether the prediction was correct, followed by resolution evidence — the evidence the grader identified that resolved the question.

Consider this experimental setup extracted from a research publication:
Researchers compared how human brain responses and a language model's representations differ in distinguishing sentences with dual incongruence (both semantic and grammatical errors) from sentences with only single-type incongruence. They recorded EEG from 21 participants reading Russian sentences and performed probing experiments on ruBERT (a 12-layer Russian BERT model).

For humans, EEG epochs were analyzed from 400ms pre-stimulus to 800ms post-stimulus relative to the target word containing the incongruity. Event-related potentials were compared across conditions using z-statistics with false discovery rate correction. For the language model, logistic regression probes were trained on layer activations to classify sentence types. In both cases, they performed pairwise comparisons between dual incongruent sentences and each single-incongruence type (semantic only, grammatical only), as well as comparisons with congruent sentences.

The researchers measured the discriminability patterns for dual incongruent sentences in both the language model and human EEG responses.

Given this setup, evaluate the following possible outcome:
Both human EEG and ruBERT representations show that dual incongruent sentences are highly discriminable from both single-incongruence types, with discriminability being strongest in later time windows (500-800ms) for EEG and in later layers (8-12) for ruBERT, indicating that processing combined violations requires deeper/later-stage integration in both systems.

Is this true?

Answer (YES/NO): NO